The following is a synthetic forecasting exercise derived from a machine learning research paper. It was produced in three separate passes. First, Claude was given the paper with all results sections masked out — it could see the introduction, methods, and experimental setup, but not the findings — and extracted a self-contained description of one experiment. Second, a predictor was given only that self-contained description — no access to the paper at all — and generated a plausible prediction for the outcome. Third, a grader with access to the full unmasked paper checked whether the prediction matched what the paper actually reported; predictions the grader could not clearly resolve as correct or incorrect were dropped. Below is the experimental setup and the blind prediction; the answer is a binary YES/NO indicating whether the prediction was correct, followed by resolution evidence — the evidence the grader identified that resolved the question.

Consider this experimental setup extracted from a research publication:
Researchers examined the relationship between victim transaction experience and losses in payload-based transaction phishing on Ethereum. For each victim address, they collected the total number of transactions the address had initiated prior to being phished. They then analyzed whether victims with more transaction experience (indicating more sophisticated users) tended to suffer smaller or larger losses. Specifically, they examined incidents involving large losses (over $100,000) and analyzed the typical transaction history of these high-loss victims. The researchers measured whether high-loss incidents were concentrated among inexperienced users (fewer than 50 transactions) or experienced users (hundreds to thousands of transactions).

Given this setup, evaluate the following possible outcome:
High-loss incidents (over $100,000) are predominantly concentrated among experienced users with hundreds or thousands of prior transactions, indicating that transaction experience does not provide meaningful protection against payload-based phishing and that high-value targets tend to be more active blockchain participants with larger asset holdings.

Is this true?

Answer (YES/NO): NO